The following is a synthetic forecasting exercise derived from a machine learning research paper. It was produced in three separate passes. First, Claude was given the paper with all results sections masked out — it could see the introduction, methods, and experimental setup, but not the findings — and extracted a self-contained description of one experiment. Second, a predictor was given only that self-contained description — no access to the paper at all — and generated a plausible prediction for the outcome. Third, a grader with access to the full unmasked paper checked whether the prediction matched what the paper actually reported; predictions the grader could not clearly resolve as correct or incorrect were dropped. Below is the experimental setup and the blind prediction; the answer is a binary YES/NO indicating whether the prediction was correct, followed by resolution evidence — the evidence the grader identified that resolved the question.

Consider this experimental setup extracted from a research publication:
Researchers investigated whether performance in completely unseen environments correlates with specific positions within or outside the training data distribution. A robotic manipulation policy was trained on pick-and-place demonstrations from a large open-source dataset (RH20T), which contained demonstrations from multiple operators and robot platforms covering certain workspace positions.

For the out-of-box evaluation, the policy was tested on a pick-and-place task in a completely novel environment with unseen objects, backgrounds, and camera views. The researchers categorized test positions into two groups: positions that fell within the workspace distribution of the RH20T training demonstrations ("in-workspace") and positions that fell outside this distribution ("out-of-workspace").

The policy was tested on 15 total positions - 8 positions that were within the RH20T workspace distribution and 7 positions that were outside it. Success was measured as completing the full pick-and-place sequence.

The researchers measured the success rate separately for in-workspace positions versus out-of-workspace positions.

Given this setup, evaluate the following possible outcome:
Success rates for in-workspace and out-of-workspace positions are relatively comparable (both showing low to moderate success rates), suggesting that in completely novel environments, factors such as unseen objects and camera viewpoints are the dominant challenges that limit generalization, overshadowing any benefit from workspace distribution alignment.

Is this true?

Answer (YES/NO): NO